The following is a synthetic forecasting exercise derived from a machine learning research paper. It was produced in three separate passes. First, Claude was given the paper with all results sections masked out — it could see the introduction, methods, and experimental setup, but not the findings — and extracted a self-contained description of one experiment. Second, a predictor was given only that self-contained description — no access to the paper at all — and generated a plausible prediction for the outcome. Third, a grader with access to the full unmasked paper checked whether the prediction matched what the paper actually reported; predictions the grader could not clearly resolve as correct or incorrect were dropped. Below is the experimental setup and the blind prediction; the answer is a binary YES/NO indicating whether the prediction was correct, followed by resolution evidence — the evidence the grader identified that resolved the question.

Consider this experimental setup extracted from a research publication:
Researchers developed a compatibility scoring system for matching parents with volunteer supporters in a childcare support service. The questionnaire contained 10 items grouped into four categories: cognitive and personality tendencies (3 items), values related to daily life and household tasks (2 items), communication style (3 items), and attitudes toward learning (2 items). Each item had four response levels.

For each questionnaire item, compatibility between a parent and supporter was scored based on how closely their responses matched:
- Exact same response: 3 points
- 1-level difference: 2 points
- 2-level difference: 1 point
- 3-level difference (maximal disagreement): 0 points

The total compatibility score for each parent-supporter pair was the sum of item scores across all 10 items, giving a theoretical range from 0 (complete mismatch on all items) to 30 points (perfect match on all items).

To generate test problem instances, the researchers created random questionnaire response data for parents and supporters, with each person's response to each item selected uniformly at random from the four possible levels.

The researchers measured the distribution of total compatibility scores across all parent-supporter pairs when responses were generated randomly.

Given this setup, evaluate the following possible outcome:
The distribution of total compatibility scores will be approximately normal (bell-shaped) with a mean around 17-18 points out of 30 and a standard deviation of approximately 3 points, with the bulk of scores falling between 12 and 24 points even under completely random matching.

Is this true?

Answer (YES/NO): NO